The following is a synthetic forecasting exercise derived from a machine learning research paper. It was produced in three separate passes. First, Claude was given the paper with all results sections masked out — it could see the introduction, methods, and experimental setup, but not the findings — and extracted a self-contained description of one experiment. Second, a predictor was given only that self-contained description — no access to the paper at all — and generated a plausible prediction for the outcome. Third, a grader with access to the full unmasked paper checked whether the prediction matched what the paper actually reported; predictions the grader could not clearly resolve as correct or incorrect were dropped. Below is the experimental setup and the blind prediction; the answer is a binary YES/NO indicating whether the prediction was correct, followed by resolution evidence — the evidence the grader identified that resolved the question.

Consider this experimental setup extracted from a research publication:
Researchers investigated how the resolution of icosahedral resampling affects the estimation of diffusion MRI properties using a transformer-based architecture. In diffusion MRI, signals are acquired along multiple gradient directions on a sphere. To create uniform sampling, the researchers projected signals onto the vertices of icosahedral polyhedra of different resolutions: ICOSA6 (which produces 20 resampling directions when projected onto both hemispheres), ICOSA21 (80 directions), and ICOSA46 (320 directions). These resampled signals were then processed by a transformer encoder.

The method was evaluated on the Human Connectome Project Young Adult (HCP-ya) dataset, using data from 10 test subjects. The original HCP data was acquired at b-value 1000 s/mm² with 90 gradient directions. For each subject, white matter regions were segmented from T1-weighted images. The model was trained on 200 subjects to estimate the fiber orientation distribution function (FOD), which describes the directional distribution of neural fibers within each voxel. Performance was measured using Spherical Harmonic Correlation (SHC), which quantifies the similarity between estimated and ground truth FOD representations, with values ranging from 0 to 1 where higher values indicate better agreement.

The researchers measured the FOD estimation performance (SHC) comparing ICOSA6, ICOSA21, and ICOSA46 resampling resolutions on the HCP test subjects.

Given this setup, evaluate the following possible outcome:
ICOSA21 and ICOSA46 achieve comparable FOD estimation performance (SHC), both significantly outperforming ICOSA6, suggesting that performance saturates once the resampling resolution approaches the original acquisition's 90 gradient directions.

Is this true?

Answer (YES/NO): NO